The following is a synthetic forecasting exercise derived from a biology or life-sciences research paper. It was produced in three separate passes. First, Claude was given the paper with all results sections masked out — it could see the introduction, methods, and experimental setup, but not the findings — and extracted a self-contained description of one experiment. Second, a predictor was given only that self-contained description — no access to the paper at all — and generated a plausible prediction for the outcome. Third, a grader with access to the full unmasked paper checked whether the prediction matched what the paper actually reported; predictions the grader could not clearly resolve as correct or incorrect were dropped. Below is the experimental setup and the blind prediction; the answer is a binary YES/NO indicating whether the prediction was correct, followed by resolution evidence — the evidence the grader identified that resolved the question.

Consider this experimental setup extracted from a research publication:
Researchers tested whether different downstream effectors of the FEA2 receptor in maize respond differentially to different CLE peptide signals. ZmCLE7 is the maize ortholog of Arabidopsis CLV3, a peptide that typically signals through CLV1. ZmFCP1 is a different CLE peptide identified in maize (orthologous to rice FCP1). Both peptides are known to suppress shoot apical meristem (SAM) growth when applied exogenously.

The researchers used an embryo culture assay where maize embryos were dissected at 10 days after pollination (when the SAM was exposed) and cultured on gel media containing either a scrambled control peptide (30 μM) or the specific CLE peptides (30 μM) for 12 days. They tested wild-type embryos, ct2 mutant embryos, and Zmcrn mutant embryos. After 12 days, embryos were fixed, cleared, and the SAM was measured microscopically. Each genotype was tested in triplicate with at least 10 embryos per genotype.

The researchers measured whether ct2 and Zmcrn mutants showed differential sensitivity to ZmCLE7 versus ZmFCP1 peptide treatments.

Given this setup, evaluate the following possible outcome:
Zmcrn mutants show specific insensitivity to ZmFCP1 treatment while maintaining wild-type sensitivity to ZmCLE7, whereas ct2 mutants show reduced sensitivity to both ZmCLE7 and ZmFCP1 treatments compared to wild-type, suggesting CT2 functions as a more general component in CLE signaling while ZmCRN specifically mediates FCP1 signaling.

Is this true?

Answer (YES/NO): NO